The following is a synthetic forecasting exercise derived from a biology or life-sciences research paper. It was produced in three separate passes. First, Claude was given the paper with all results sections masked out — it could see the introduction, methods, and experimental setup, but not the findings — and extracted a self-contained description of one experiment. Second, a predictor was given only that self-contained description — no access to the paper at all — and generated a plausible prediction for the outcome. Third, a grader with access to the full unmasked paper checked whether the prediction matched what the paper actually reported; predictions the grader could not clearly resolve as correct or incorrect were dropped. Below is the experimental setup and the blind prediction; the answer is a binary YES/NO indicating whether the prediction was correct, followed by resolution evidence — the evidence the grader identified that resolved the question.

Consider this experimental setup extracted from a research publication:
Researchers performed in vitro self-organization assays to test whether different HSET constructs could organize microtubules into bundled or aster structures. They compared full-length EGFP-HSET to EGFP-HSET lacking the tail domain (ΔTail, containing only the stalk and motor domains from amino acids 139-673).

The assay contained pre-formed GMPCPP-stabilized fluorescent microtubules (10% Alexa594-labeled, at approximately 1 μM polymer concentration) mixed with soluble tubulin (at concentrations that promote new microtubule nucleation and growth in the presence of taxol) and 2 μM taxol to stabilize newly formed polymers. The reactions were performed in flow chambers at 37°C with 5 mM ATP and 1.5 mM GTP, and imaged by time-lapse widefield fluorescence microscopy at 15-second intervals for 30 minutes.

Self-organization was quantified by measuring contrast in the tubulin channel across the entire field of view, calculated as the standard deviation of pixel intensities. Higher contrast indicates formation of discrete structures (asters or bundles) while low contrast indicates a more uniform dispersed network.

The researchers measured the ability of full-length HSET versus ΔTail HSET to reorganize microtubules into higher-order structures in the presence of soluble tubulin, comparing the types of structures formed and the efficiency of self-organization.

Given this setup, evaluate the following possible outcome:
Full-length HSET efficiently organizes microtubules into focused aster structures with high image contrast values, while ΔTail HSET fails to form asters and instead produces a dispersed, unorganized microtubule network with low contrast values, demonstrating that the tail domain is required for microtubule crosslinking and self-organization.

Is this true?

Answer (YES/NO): YES